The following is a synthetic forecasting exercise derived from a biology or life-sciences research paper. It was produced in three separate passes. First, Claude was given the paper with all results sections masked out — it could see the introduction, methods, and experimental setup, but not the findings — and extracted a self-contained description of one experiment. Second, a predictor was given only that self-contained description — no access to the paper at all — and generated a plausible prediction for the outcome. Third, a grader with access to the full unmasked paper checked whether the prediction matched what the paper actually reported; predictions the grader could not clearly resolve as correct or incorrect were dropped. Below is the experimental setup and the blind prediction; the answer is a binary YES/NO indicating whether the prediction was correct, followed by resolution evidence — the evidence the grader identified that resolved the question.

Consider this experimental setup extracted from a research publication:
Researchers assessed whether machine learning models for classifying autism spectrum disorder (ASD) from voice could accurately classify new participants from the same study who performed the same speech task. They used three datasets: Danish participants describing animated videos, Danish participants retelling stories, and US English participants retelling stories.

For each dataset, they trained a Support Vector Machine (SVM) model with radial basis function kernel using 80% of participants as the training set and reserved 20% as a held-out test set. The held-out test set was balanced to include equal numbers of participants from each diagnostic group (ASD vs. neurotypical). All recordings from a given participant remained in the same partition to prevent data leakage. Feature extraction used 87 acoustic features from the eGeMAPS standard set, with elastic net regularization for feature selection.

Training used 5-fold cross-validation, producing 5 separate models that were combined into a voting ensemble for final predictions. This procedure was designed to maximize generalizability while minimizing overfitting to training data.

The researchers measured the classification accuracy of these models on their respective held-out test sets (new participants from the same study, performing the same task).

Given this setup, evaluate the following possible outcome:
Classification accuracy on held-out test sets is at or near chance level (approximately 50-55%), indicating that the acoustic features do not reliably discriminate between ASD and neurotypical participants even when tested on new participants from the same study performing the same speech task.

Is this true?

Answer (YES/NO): NO